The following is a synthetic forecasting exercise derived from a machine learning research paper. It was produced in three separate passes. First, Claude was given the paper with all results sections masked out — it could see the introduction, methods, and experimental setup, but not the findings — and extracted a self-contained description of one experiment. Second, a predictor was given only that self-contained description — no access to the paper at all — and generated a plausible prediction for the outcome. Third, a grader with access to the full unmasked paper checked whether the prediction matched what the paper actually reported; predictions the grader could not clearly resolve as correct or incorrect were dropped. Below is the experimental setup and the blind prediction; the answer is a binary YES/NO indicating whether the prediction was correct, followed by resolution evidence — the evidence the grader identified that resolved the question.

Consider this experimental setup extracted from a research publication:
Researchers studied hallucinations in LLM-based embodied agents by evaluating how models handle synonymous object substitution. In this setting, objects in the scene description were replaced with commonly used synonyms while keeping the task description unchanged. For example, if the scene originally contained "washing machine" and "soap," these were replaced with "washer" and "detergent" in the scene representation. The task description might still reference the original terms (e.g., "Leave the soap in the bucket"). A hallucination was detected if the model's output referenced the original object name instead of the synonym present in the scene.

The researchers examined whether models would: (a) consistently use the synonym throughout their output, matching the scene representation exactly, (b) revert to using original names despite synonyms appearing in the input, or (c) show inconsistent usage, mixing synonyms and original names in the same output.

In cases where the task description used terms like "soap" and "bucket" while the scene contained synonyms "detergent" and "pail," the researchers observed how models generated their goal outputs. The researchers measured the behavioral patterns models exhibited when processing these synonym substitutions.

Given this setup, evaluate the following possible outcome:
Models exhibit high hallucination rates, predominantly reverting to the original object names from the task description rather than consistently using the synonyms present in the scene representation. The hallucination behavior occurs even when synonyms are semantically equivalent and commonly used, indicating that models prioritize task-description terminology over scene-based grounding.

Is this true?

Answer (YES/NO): NO